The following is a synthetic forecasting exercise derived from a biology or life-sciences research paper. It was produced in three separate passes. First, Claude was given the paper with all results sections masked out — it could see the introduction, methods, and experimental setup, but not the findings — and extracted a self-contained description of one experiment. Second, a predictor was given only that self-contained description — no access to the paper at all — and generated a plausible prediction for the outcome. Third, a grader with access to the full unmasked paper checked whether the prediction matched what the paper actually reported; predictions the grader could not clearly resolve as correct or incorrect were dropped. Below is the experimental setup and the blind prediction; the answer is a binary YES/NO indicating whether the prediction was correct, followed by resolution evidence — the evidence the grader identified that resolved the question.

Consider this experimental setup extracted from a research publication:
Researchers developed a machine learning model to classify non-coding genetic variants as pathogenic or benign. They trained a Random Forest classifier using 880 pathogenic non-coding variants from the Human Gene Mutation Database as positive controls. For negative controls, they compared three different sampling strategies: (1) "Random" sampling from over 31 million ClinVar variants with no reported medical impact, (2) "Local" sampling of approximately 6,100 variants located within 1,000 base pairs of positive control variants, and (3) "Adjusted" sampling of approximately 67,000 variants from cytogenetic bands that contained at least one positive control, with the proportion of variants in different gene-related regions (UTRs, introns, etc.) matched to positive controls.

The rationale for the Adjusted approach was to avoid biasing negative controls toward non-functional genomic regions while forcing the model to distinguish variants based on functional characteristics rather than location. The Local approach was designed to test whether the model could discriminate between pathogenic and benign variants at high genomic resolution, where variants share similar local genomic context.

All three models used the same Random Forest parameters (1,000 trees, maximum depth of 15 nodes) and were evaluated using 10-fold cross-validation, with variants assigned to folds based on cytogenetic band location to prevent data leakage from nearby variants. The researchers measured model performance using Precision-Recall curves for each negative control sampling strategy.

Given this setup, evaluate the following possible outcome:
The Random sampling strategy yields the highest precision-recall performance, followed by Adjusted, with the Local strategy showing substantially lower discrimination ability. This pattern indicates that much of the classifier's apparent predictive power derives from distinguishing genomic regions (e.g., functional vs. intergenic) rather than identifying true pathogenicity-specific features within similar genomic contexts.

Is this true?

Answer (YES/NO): YES